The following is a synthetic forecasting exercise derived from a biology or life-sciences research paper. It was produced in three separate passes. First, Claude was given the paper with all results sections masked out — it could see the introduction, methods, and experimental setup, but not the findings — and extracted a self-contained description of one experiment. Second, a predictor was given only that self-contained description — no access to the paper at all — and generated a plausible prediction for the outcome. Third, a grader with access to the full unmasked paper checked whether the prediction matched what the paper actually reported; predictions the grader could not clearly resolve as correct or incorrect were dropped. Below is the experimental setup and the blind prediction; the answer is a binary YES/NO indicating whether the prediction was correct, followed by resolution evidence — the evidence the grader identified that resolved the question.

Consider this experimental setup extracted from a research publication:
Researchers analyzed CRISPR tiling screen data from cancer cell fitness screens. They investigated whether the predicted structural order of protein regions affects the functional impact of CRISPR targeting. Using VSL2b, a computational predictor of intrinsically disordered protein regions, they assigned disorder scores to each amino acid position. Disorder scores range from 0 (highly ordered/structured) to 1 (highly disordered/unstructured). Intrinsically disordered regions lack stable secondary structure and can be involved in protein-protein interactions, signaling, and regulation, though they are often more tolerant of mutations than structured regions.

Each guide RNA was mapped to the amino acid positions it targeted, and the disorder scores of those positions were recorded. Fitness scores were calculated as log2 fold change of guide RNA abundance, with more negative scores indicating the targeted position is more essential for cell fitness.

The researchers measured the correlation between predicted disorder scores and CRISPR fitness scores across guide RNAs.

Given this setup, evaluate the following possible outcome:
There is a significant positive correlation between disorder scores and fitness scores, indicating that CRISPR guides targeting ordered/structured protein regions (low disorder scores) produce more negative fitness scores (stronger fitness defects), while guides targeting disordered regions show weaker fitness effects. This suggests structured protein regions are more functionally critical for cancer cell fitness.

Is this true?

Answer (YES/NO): YES